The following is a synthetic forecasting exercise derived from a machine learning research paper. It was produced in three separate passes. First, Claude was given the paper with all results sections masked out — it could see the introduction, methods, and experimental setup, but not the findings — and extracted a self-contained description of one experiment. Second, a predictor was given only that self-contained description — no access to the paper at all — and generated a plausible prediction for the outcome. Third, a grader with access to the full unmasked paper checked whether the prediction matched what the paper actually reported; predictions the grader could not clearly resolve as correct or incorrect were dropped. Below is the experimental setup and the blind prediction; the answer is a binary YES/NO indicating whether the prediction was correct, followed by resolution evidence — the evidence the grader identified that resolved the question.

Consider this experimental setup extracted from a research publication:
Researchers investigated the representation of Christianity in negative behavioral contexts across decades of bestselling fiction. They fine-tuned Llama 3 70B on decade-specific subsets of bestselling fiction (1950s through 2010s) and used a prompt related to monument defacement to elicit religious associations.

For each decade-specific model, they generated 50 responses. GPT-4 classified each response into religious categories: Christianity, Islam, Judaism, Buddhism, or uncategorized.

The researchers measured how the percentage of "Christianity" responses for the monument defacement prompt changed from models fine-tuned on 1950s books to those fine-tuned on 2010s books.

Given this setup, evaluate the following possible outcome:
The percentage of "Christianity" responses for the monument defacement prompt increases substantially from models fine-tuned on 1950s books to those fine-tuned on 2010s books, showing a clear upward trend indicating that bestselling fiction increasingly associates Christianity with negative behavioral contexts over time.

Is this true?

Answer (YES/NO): NO